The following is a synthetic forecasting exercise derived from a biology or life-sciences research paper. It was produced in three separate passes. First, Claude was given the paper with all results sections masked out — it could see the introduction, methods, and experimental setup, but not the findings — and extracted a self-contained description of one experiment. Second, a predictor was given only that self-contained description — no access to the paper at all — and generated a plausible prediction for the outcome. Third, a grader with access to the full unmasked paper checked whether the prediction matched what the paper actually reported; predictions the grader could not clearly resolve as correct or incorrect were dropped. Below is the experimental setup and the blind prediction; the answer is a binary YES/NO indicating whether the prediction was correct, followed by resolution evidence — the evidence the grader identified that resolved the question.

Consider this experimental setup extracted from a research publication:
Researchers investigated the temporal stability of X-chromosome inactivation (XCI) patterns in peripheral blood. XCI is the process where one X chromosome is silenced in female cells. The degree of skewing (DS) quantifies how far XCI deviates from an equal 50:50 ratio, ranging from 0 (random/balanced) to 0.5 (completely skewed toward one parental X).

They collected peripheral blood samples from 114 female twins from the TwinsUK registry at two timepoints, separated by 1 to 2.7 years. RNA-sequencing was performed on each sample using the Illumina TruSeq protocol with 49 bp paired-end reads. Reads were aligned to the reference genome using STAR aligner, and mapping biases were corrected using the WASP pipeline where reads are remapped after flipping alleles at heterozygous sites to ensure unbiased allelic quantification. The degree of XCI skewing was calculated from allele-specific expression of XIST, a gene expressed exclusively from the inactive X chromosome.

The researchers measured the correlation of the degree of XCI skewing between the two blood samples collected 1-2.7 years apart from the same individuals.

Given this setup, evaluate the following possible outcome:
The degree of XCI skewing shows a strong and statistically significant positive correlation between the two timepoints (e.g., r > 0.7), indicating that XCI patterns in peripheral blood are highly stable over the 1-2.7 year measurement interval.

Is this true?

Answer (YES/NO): YES